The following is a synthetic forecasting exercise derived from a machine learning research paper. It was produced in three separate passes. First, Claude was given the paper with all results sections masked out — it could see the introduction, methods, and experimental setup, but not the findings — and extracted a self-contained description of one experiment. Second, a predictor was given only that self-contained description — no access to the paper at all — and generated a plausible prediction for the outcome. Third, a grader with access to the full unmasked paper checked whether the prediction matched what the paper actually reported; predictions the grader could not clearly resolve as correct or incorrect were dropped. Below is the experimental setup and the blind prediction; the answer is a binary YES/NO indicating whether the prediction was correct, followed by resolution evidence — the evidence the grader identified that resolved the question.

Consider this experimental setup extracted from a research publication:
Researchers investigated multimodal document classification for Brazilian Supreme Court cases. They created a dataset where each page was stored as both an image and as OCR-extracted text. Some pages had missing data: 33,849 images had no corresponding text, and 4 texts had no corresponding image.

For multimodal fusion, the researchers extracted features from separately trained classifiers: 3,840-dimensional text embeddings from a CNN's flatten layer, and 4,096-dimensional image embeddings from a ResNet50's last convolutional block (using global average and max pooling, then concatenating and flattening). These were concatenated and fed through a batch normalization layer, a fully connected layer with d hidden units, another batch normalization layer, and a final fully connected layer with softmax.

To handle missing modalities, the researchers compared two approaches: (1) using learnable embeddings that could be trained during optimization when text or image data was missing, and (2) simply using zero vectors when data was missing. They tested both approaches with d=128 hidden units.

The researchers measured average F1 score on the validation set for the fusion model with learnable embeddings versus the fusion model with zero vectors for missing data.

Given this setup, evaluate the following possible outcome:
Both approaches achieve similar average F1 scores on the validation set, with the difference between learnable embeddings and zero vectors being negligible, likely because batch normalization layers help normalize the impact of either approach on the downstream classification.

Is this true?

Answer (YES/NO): NO